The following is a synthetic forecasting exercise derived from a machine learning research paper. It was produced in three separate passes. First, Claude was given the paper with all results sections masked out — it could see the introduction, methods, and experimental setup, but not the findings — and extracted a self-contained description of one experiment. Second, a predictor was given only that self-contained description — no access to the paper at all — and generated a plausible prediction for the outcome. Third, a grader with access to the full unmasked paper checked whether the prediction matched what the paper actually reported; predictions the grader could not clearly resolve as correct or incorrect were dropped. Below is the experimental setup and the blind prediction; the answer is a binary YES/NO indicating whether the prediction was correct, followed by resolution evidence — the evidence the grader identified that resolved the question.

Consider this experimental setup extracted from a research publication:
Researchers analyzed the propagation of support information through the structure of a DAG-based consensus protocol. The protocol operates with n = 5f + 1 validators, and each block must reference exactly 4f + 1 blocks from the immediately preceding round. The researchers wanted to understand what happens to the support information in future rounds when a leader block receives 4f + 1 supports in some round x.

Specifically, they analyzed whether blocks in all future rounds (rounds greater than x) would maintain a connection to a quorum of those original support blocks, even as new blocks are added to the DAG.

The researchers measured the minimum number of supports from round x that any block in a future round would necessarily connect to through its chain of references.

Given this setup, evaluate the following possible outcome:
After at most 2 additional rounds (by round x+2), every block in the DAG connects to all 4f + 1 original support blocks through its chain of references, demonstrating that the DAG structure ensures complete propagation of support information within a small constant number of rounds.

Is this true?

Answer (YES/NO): NO